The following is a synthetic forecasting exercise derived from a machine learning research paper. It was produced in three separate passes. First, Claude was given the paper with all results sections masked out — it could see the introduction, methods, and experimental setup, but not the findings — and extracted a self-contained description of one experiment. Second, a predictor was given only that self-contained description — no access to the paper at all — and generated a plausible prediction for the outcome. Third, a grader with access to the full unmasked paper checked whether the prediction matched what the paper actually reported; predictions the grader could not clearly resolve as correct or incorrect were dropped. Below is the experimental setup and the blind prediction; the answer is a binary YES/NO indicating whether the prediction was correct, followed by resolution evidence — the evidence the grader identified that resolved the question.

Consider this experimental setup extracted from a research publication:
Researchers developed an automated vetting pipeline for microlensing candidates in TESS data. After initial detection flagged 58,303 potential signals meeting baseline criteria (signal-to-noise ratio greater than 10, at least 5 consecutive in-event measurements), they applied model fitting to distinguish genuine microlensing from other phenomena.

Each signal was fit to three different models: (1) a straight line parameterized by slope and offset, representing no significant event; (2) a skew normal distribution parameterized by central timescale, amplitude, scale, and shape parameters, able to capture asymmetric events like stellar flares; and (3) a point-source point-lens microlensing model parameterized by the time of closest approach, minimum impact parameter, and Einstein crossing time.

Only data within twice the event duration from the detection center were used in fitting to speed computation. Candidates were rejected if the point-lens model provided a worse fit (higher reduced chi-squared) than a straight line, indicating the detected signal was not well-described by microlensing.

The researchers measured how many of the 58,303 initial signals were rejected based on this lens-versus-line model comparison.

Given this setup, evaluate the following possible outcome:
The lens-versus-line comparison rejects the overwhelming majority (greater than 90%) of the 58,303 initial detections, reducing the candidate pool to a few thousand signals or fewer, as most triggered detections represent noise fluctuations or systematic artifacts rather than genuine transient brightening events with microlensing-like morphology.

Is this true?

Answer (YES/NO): NO